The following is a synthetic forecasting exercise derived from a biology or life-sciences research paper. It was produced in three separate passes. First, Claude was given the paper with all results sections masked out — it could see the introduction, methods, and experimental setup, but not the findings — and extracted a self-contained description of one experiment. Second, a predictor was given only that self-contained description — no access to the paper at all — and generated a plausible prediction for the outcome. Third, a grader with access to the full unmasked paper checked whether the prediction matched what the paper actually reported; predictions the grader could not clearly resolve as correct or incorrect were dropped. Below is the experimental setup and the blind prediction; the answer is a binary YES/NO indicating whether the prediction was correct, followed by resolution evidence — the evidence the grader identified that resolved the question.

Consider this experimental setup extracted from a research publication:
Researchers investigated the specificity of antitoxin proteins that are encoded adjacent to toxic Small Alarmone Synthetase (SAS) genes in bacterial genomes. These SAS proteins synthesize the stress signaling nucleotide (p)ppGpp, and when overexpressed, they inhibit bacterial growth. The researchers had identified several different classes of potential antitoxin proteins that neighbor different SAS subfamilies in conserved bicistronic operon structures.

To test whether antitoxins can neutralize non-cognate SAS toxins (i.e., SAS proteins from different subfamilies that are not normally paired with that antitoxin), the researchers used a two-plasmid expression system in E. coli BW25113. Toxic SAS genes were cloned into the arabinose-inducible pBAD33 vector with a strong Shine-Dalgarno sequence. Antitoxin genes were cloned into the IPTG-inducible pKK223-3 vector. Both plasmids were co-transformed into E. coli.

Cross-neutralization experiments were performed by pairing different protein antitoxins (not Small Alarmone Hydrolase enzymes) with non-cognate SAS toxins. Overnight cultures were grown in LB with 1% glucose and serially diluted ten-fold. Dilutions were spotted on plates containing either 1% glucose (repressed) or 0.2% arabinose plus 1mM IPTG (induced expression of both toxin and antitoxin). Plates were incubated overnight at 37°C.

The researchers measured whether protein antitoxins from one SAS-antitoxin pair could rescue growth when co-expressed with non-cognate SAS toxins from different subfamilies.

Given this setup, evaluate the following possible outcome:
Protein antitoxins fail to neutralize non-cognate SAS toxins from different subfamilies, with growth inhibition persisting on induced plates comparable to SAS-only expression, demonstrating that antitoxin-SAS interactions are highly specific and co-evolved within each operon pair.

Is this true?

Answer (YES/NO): YES